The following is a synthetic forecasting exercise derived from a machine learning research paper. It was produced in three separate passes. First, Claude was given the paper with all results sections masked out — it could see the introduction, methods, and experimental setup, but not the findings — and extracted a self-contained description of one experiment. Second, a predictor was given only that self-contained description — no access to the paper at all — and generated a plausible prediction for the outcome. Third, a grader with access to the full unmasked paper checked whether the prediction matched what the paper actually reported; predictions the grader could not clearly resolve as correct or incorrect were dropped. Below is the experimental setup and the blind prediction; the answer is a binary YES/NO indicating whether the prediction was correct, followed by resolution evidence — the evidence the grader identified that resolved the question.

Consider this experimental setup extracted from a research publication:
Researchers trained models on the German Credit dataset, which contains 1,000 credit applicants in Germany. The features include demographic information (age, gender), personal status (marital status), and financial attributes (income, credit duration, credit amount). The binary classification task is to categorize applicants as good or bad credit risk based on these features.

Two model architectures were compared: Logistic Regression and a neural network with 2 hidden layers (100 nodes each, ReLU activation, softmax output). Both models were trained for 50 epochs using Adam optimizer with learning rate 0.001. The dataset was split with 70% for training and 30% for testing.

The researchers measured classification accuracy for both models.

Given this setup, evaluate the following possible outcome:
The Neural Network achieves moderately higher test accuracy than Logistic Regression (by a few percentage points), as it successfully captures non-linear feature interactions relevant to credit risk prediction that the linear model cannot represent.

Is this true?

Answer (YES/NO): YES